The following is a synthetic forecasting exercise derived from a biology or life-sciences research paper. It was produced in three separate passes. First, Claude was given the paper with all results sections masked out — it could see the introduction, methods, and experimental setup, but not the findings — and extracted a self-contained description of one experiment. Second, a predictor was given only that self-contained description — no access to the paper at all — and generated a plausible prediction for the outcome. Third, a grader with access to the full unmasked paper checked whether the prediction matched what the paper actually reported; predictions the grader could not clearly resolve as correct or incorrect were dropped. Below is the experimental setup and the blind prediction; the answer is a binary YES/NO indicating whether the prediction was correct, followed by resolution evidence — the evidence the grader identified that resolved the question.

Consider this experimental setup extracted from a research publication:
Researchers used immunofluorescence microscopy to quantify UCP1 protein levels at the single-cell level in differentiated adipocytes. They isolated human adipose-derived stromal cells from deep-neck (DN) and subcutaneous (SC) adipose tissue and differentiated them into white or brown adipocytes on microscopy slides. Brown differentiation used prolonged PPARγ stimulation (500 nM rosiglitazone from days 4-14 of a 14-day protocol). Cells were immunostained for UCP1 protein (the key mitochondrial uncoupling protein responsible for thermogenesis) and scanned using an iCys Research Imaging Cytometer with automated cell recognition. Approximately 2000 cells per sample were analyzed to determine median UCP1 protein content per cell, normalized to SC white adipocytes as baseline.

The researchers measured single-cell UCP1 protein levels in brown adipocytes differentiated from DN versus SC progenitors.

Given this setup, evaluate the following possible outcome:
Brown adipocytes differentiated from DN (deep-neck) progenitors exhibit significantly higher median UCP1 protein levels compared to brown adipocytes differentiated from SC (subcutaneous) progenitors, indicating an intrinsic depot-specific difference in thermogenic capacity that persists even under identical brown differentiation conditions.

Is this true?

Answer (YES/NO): YES